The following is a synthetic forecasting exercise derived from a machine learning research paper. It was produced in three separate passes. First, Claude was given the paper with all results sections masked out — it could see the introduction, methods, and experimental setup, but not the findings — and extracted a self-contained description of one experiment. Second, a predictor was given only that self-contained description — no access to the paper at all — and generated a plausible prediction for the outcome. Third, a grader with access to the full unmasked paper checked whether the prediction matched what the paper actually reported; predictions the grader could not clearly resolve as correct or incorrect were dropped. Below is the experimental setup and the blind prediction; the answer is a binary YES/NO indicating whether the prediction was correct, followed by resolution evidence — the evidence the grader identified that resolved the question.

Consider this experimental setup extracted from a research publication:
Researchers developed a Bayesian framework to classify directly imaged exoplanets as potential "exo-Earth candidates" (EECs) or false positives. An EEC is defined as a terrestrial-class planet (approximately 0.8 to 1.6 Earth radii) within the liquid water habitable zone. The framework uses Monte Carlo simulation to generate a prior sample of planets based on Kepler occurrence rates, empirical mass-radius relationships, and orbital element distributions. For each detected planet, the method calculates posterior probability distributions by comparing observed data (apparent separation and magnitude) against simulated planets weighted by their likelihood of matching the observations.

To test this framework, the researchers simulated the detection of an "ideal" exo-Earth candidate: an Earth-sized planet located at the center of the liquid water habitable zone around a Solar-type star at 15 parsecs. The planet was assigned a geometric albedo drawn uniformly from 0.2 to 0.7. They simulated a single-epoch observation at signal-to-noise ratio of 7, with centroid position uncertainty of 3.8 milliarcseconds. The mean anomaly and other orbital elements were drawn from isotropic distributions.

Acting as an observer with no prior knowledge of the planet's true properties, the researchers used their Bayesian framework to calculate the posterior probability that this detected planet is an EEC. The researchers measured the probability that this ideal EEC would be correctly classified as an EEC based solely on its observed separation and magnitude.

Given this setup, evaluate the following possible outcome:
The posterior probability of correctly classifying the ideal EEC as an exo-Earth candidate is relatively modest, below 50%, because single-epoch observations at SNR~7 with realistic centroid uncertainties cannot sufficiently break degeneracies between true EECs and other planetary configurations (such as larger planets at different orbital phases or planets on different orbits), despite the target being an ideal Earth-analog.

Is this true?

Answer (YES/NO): YES